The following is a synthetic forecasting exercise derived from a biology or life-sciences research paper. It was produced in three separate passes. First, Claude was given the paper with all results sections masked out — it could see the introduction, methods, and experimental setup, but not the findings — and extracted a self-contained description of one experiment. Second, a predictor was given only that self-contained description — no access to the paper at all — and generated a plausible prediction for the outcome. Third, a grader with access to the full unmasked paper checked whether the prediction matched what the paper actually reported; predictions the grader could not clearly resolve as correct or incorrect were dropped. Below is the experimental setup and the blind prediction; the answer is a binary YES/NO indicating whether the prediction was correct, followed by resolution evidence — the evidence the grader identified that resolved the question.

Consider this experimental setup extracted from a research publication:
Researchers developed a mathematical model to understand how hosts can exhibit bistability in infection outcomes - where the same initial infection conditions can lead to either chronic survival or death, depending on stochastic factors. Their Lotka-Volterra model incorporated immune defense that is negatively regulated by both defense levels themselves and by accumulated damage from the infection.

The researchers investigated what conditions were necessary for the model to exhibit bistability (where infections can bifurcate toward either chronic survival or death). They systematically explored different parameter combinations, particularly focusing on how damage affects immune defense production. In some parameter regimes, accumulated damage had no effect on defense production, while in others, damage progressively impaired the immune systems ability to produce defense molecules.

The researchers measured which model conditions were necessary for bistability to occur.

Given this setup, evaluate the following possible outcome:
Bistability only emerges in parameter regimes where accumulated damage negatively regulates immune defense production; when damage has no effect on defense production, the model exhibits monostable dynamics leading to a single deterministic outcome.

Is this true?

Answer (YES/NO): YES